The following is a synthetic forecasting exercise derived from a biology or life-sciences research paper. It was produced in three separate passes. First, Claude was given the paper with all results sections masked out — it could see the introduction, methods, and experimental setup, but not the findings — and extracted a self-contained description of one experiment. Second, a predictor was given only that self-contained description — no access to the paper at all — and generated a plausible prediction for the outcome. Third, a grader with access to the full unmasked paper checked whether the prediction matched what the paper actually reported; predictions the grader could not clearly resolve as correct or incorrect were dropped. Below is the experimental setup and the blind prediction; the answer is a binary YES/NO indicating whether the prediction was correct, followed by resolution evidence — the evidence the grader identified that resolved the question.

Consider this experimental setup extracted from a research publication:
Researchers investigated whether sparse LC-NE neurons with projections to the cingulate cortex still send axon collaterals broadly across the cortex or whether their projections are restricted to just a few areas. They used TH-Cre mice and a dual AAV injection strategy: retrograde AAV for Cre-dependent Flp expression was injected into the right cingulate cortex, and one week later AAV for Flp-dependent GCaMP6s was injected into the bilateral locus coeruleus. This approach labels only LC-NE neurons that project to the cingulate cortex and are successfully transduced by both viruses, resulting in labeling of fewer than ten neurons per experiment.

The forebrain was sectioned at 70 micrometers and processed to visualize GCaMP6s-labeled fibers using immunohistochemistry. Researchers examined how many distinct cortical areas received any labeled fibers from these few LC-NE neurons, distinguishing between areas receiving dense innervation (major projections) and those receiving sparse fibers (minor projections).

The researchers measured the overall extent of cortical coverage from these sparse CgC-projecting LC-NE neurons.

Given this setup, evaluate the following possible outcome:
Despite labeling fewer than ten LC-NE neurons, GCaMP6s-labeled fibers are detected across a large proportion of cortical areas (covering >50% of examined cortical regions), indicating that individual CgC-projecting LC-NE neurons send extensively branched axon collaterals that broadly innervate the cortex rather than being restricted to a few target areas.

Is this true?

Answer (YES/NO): YES